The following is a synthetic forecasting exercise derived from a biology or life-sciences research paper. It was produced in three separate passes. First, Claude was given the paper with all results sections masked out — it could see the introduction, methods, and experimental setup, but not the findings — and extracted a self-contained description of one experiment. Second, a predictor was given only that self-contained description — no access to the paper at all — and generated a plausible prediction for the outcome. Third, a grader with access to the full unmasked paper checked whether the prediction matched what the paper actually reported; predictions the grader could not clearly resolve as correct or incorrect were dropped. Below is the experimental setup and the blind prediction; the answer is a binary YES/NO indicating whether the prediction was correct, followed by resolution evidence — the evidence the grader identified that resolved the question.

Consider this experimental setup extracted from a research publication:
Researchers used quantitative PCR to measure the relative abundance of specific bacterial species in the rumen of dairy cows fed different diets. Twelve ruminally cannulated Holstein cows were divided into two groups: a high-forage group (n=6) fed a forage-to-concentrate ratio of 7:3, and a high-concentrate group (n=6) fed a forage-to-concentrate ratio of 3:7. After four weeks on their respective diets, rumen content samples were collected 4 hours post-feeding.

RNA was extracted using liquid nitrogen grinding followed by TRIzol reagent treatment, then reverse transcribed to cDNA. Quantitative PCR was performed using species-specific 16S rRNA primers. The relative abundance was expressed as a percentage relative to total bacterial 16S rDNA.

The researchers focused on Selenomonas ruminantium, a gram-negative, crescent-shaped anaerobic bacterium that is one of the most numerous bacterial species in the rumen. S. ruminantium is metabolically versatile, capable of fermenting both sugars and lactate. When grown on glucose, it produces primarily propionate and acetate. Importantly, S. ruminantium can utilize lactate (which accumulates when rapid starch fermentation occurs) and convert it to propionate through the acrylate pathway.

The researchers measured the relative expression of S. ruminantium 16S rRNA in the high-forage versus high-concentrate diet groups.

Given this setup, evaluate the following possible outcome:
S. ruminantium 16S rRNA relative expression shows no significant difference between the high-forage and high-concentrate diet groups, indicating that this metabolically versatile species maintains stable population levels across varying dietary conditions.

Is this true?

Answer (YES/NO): NO